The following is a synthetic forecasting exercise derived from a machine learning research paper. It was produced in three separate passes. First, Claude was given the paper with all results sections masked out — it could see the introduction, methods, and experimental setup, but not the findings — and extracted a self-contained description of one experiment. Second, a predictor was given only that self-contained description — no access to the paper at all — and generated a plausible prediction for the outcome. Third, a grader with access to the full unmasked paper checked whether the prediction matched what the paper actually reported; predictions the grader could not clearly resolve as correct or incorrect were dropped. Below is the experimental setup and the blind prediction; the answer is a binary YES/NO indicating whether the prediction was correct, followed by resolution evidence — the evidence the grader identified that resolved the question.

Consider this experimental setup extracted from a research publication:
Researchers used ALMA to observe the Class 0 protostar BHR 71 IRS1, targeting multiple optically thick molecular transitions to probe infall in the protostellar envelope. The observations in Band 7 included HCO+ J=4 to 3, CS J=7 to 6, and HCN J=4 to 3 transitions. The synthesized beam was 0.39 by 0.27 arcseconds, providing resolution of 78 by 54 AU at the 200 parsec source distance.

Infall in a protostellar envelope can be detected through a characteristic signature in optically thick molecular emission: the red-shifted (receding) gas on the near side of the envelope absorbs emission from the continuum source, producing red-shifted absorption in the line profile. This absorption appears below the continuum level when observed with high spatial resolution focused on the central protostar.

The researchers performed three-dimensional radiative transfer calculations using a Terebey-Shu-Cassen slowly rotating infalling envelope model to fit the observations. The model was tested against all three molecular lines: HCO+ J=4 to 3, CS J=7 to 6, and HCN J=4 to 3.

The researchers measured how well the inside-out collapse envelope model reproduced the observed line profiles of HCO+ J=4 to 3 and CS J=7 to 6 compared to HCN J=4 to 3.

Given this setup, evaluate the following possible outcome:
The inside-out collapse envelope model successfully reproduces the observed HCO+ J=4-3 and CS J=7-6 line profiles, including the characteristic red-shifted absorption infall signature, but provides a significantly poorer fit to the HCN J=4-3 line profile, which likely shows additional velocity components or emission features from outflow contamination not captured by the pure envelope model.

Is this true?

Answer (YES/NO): NO